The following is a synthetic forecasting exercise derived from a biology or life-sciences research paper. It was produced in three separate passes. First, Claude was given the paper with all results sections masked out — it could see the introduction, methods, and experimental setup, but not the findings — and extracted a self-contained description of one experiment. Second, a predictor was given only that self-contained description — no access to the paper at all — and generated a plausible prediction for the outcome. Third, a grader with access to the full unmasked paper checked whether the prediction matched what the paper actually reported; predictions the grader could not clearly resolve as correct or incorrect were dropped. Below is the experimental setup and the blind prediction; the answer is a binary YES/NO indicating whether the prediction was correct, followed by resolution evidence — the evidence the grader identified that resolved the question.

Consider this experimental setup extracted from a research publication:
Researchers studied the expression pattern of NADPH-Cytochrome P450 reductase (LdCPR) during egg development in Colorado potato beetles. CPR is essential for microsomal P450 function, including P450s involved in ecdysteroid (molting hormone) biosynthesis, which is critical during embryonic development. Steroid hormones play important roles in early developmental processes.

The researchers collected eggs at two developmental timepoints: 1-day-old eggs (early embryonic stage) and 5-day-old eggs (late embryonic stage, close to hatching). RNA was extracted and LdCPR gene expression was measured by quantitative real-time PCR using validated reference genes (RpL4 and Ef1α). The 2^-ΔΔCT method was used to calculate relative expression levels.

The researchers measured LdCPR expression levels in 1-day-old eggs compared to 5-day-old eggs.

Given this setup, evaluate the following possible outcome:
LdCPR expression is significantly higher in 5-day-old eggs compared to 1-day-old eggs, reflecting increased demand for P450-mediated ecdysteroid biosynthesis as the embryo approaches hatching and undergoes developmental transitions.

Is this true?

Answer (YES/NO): NO